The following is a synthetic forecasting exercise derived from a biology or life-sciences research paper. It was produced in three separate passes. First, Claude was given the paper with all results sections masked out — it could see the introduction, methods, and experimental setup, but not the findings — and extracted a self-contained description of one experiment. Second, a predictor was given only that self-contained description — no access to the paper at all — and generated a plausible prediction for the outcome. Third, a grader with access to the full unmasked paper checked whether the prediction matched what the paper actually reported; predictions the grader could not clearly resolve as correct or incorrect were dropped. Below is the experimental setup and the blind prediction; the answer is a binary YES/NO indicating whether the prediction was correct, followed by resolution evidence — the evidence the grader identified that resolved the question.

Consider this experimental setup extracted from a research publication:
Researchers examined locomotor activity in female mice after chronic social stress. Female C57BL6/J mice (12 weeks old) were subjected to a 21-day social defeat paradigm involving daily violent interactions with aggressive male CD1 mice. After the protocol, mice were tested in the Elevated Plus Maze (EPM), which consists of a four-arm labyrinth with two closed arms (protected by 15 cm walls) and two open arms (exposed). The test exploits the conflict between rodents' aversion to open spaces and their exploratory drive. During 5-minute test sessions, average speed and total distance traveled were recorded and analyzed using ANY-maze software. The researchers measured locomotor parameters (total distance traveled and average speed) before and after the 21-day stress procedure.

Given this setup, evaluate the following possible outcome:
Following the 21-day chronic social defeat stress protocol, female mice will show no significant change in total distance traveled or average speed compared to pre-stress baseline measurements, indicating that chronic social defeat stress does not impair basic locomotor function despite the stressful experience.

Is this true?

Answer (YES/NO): YES